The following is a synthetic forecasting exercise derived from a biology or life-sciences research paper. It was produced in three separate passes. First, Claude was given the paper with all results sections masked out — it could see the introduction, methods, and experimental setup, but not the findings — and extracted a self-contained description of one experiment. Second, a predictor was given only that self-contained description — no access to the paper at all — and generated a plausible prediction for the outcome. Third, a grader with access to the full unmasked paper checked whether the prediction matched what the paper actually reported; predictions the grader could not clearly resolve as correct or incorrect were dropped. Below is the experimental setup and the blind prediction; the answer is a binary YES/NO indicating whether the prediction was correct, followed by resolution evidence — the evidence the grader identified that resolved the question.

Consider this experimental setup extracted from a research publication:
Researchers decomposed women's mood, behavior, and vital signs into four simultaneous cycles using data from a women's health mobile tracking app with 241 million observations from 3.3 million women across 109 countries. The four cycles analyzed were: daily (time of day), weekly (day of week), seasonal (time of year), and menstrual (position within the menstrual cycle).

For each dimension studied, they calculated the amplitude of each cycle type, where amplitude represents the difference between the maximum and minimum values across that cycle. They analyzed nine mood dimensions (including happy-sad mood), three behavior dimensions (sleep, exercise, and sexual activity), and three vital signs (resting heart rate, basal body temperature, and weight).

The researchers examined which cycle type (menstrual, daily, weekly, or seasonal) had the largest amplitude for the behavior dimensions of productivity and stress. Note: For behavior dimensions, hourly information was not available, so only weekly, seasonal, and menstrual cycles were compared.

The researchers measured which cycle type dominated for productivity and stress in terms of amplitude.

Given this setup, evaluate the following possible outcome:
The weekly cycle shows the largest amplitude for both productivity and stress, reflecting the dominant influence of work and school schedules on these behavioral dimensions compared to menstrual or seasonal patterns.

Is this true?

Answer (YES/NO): YES